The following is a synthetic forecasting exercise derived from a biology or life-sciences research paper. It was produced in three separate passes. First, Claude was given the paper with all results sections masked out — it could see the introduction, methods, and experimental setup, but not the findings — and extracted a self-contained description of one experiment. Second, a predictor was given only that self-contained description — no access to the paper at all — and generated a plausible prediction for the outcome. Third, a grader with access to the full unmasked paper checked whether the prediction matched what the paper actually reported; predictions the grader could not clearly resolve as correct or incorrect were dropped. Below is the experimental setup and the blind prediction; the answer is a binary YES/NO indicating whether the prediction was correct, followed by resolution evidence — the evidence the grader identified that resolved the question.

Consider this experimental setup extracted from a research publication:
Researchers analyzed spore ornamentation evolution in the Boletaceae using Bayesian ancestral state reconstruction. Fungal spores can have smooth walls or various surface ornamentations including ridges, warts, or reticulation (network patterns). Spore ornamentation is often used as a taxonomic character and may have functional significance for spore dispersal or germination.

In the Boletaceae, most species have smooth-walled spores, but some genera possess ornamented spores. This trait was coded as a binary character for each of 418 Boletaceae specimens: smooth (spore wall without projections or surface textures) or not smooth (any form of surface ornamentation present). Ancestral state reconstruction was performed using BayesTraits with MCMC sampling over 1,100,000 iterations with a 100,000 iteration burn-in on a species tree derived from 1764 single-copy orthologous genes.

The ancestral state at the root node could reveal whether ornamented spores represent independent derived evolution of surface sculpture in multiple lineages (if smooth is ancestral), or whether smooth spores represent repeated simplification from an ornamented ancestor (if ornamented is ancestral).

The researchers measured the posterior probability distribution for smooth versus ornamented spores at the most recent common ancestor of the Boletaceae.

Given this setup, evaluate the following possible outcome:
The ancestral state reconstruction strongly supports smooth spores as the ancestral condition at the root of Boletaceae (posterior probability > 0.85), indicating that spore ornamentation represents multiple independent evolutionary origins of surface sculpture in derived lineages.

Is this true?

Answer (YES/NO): NO